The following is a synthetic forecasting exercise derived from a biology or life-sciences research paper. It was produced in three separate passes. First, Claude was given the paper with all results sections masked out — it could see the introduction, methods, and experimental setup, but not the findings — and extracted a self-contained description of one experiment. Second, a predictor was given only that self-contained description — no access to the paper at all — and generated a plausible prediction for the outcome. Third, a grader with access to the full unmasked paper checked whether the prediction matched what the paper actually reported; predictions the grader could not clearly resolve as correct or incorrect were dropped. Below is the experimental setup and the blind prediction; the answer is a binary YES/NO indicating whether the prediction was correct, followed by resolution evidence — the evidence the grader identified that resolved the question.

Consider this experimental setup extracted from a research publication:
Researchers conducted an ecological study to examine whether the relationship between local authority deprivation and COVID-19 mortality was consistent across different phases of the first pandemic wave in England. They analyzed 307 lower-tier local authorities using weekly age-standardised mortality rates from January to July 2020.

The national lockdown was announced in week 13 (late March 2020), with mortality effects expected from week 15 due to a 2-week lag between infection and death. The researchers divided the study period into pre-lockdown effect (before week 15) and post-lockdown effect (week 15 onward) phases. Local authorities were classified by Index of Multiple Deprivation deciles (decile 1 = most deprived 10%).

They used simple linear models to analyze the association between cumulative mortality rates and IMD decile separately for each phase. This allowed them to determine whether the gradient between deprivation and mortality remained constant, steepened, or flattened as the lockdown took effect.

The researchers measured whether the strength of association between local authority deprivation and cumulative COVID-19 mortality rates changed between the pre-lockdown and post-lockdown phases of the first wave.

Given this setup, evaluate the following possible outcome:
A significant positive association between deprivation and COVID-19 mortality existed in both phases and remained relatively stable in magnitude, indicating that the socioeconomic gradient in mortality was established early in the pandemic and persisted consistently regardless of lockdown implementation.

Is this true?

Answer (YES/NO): NO